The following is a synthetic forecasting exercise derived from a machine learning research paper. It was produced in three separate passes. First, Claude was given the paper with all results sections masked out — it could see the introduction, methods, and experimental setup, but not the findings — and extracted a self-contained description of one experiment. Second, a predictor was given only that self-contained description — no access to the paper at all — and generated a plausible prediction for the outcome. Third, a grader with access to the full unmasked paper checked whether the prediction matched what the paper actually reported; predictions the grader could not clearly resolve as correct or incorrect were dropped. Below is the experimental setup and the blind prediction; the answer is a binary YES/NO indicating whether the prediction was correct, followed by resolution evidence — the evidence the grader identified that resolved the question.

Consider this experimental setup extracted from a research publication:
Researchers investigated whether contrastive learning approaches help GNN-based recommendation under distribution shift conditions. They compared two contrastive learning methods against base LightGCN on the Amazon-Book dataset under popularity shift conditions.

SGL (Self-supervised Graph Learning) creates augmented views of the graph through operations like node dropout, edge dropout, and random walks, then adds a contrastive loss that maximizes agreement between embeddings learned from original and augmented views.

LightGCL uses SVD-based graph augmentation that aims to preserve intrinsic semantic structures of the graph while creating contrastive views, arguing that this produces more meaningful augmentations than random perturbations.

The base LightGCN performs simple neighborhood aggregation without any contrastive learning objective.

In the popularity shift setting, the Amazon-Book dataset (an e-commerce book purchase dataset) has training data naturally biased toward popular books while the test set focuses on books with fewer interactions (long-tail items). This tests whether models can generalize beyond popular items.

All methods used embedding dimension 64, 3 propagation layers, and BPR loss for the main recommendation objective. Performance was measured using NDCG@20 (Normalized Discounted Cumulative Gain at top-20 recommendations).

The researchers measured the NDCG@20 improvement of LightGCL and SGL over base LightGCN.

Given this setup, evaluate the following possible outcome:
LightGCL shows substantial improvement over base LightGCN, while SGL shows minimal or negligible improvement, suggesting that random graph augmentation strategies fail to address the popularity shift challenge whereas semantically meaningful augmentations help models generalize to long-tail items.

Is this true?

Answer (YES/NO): NO